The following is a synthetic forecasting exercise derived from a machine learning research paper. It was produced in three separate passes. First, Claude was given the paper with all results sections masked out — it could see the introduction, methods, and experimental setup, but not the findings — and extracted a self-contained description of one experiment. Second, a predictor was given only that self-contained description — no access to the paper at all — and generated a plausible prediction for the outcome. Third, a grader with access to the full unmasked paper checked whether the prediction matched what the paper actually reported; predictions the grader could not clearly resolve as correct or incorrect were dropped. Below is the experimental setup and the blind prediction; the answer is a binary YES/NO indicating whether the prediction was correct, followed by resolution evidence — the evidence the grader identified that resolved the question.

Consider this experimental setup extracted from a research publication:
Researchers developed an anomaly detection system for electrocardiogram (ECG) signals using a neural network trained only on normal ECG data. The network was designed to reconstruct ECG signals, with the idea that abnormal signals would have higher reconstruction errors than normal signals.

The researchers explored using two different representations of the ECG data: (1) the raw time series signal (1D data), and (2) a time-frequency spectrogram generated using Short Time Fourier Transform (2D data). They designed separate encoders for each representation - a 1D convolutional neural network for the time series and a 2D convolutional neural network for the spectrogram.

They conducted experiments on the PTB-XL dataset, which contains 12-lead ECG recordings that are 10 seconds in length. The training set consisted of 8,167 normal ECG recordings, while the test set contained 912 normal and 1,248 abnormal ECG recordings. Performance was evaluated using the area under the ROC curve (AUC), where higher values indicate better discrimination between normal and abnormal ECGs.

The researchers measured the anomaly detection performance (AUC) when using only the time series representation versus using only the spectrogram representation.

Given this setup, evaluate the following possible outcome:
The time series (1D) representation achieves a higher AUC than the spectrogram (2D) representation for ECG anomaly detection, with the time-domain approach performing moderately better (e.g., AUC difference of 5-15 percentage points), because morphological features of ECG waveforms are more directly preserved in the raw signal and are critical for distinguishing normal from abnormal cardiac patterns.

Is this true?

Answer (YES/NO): YES